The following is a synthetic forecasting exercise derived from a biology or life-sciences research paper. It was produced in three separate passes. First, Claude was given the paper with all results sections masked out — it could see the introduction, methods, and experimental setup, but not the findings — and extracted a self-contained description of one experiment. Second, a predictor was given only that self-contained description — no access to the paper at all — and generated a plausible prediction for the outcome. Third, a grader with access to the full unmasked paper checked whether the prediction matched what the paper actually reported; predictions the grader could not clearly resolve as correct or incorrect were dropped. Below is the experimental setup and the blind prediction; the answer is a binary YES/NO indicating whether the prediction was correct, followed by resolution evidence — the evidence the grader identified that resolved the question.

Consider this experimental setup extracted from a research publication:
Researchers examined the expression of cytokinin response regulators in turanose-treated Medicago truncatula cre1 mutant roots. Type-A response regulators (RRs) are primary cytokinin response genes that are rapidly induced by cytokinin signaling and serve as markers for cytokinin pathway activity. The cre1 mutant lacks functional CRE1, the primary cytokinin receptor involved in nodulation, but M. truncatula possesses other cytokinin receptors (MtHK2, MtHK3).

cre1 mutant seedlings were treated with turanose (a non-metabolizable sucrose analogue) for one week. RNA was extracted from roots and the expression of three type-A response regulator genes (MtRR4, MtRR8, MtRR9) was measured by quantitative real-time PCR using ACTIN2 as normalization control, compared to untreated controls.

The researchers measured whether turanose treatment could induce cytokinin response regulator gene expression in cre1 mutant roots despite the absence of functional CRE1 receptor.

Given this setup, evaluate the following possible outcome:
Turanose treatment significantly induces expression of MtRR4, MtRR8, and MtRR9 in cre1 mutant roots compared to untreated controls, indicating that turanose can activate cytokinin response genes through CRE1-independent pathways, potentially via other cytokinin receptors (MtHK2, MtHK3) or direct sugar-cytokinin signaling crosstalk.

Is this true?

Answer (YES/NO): NO